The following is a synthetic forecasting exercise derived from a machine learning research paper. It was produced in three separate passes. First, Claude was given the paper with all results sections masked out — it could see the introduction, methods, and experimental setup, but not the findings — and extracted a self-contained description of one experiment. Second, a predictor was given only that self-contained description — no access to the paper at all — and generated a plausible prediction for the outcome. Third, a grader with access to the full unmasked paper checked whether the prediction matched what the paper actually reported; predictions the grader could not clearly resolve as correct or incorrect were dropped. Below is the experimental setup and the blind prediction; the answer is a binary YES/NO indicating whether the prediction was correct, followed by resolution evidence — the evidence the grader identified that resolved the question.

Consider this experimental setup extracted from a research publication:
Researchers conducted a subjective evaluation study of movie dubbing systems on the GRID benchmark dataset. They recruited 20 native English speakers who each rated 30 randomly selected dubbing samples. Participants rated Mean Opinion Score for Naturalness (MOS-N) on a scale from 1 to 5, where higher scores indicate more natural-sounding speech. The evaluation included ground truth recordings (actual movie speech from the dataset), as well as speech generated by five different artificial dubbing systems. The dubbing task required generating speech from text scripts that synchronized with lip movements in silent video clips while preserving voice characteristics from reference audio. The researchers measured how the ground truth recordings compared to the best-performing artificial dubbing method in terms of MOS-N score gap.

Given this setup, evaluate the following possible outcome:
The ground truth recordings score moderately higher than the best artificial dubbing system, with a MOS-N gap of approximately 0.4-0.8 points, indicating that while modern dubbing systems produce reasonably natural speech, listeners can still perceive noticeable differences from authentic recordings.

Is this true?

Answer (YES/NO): YES